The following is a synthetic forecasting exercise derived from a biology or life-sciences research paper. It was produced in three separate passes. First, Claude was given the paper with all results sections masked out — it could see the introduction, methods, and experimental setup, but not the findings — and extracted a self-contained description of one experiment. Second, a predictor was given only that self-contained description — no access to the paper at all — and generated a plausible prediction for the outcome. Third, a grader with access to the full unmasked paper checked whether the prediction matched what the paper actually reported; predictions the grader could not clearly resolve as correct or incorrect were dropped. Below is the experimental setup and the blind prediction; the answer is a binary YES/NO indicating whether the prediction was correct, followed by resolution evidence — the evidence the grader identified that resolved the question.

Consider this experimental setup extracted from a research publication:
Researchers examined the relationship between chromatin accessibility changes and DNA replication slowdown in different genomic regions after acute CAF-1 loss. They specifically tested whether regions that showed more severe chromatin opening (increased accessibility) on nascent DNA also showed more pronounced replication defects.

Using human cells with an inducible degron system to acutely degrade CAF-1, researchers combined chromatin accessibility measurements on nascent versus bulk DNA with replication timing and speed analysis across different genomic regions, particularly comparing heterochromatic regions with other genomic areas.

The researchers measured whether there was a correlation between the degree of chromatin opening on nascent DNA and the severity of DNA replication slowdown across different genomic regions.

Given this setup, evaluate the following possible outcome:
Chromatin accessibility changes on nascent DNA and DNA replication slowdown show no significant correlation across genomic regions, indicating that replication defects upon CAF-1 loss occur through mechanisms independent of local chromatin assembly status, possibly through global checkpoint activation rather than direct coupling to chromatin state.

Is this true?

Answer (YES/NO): NO